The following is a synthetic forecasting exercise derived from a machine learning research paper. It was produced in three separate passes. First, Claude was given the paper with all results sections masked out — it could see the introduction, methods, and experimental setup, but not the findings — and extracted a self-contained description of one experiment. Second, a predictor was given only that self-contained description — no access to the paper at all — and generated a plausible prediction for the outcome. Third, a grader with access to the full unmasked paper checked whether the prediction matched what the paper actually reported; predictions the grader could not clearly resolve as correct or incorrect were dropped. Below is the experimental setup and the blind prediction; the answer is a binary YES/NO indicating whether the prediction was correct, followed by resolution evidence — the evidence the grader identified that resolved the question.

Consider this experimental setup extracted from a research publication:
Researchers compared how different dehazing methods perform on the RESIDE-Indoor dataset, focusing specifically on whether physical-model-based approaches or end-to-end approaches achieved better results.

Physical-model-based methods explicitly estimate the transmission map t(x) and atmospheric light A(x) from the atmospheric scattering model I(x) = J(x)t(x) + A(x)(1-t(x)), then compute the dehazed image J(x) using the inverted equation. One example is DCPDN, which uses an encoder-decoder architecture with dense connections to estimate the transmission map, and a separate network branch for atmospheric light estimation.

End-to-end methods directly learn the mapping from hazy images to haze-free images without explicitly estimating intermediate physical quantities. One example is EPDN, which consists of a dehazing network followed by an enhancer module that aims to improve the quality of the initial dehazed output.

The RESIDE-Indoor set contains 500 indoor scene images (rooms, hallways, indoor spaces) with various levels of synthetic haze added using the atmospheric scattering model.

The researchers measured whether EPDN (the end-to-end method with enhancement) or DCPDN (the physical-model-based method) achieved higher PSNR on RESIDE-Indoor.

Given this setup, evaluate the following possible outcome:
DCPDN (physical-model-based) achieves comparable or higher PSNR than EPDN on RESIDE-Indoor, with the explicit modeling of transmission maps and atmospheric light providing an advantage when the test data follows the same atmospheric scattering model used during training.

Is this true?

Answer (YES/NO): NO